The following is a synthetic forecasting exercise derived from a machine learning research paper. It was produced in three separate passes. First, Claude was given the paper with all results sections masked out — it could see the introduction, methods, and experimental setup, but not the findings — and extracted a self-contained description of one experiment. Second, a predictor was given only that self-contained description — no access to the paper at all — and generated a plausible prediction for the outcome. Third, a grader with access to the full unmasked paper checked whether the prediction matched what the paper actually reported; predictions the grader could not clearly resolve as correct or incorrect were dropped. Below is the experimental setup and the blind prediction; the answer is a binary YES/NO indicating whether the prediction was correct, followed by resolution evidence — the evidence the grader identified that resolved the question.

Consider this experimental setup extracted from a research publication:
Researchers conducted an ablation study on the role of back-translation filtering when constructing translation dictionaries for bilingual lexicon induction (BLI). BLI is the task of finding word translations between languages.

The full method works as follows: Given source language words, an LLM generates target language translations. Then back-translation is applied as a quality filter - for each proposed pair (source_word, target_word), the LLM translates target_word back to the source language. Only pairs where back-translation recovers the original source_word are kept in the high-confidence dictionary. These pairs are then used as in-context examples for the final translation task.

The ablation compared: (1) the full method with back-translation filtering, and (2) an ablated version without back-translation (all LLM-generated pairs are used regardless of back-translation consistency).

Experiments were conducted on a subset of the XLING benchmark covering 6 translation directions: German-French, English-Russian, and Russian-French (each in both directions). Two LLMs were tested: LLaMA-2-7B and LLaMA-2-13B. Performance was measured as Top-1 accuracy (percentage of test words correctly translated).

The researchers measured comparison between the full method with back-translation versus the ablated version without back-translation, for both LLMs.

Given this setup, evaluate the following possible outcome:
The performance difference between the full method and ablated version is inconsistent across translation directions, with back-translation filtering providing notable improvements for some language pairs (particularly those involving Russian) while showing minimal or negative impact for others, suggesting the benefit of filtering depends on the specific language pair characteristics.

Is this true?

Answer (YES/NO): NO